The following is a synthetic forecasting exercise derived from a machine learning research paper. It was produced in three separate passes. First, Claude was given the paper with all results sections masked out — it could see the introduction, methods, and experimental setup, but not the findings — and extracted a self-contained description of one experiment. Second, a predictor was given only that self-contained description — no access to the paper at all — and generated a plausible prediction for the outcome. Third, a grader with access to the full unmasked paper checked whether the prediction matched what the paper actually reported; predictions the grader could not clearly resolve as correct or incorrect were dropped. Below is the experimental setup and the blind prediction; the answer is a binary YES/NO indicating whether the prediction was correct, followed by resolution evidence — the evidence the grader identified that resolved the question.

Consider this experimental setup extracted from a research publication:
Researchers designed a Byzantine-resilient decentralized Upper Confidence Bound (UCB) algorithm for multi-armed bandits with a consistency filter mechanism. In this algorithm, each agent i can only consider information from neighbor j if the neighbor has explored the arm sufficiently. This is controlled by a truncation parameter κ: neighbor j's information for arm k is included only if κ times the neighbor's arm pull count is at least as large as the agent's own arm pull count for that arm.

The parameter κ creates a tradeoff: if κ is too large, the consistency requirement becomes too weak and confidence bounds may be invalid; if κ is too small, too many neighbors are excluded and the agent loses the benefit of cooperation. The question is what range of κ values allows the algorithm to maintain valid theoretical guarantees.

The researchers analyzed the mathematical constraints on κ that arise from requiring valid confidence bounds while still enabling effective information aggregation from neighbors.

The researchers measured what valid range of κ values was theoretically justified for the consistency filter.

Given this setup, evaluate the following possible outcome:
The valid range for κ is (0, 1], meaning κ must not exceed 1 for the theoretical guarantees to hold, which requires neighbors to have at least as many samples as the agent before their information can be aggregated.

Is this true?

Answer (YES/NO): NO